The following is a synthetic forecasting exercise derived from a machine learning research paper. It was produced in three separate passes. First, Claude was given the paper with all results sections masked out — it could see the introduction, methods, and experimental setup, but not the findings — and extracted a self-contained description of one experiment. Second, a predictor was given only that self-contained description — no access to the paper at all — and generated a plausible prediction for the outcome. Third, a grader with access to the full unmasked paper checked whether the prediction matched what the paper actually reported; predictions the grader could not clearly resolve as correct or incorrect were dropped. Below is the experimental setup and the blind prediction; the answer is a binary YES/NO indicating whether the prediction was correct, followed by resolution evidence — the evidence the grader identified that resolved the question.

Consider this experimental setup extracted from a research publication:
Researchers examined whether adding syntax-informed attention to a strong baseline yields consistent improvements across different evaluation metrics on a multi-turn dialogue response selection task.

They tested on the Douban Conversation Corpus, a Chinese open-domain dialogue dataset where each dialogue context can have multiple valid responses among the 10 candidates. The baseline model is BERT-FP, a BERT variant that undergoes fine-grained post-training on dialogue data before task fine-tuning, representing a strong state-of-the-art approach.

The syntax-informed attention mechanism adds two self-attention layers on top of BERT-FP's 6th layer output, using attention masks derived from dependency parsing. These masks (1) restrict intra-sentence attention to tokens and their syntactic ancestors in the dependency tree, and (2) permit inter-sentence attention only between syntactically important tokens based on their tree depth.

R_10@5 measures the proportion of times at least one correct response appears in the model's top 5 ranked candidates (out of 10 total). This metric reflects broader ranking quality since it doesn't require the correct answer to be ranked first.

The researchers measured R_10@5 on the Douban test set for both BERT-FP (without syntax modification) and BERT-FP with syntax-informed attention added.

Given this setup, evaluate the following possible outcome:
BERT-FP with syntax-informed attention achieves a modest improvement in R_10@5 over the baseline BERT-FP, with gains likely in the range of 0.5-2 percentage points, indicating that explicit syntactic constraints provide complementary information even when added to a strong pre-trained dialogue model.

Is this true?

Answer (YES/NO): NO